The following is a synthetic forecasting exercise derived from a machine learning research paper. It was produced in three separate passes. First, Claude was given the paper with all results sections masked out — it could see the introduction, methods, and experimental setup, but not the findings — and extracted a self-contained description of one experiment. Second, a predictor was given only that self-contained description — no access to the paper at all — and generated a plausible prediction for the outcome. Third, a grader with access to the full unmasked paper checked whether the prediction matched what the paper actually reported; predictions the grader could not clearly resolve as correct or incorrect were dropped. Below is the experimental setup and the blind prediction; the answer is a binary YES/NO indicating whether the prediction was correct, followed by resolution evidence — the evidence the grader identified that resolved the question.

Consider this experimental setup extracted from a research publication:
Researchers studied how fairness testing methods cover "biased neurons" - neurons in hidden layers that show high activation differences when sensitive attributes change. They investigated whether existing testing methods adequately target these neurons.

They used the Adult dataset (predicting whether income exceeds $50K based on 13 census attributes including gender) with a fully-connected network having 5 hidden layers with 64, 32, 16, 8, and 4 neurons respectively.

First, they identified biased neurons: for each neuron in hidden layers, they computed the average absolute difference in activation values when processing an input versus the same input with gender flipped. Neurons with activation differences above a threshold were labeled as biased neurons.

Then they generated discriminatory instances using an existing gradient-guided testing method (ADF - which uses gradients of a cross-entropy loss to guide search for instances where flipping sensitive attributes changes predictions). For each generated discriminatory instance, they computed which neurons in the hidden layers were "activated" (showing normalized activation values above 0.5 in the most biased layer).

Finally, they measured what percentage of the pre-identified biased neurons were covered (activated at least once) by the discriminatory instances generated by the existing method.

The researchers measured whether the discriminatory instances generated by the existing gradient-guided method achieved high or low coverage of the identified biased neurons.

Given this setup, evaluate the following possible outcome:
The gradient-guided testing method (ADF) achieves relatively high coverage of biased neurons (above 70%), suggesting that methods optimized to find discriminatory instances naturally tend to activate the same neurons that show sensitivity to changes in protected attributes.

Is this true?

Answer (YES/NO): NO